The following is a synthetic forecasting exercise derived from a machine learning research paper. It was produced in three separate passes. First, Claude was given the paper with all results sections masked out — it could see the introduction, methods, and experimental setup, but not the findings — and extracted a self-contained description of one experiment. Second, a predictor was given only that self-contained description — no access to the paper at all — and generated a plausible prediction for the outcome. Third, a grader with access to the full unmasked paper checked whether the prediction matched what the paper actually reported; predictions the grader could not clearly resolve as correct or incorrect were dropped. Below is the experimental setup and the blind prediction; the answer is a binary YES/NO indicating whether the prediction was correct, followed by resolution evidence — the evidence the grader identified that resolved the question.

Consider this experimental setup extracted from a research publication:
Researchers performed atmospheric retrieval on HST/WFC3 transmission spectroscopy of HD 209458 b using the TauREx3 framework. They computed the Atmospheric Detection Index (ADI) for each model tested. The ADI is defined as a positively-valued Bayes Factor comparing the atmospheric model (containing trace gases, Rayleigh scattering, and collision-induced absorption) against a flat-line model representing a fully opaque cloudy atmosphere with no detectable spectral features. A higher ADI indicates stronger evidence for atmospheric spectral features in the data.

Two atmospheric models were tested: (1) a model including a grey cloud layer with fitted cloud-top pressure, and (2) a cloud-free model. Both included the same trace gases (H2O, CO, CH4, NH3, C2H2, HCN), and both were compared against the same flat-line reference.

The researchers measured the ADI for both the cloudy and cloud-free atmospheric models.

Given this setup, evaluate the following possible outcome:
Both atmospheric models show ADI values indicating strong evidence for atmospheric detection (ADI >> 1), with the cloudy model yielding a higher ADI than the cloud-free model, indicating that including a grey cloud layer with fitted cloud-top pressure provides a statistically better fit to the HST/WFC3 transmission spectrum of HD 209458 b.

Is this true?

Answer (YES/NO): YES